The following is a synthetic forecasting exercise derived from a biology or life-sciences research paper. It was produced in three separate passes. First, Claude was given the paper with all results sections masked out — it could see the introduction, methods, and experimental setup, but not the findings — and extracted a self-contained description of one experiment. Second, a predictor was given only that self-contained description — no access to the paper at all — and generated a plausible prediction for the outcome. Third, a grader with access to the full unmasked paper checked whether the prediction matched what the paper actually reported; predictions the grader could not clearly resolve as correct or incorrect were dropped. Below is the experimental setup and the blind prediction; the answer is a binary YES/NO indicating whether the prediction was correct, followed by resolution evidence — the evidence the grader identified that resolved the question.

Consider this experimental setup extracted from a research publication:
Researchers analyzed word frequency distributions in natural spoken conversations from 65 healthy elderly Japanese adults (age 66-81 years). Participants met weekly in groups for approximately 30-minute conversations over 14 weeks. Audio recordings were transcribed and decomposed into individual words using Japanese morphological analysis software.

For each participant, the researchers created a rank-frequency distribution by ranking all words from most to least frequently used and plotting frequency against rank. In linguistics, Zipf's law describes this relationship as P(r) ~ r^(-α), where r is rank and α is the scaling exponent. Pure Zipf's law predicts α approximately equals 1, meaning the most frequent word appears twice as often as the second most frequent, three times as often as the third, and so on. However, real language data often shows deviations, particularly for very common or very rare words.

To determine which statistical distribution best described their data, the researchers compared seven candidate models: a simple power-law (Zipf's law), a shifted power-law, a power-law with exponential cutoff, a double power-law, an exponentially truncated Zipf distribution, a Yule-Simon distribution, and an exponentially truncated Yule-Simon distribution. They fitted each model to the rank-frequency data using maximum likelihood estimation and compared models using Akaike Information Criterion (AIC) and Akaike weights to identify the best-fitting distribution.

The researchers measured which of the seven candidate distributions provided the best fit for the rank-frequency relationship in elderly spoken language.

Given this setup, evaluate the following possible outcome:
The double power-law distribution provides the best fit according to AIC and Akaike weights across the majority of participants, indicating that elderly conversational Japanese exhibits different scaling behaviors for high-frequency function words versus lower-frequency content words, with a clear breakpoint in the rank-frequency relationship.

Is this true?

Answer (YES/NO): NO